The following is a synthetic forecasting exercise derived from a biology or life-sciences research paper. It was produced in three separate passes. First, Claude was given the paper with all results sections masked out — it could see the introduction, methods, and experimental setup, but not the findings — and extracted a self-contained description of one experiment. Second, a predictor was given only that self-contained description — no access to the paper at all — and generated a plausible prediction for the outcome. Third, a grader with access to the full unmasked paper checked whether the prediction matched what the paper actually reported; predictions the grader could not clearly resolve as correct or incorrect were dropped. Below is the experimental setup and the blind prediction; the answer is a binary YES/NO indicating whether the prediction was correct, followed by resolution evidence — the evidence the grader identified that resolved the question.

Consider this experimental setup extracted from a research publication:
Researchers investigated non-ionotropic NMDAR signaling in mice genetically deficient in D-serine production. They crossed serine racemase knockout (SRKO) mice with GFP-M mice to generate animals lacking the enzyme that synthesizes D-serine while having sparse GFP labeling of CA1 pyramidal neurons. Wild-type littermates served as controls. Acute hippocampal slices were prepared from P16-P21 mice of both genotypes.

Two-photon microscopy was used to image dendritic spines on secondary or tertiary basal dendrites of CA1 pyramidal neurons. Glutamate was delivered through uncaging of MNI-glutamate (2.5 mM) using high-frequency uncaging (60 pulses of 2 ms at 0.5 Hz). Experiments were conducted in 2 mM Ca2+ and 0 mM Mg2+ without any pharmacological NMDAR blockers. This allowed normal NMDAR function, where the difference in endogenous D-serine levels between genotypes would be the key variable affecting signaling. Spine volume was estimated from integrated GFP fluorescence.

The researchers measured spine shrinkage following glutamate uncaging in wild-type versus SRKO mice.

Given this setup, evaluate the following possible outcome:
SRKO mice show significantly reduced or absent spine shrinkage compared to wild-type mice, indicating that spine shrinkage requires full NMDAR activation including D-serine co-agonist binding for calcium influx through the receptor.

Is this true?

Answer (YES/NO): NO